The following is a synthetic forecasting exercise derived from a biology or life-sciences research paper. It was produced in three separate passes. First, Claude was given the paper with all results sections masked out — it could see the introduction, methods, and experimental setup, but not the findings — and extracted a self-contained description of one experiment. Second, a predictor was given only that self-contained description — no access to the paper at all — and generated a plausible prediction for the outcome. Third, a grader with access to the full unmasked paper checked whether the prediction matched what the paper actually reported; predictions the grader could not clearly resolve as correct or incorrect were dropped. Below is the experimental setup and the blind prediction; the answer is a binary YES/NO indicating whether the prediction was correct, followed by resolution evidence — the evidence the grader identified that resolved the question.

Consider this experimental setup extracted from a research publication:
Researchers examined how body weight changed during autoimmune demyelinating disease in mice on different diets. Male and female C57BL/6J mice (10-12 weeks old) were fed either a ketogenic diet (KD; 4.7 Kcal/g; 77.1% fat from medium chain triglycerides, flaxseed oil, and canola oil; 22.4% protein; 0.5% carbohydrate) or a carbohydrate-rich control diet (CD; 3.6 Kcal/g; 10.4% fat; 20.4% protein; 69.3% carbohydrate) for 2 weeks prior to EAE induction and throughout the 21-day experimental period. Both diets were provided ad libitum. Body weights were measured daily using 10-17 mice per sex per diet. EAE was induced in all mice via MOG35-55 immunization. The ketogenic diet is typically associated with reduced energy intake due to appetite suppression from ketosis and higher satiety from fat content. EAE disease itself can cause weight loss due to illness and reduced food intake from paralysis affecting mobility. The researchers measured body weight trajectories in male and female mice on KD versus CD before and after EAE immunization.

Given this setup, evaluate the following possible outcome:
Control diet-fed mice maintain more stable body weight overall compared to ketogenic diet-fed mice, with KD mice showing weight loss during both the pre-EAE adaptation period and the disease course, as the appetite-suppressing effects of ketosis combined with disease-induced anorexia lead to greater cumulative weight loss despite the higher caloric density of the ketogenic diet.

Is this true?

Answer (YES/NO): NO